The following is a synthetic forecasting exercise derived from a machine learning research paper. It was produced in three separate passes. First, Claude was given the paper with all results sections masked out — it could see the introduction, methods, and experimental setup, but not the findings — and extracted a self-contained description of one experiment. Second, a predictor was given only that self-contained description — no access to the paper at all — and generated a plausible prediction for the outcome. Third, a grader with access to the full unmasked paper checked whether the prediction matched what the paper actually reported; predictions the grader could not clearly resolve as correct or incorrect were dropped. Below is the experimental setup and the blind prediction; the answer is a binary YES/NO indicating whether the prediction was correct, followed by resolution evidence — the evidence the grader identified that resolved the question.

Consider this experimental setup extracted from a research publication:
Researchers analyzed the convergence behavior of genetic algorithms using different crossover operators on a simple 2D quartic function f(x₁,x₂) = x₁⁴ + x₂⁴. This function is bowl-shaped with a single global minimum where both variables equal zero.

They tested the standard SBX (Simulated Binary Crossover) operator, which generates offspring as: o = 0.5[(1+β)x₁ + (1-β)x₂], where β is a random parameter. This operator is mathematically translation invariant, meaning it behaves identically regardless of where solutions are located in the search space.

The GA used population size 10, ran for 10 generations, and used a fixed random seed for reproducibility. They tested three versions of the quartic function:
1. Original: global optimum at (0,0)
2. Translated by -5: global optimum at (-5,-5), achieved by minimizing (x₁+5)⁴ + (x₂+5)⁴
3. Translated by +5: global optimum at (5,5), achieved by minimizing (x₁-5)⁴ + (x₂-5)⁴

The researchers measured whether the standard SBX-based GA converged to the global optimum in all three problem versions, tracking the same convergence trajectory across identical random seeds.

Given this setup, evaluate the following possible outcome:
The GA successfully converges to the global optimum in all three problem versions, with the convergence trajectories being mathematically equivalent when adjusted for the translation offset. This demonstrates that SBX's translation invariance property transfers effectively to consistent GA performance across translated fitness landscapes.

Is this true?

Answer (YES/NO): YES